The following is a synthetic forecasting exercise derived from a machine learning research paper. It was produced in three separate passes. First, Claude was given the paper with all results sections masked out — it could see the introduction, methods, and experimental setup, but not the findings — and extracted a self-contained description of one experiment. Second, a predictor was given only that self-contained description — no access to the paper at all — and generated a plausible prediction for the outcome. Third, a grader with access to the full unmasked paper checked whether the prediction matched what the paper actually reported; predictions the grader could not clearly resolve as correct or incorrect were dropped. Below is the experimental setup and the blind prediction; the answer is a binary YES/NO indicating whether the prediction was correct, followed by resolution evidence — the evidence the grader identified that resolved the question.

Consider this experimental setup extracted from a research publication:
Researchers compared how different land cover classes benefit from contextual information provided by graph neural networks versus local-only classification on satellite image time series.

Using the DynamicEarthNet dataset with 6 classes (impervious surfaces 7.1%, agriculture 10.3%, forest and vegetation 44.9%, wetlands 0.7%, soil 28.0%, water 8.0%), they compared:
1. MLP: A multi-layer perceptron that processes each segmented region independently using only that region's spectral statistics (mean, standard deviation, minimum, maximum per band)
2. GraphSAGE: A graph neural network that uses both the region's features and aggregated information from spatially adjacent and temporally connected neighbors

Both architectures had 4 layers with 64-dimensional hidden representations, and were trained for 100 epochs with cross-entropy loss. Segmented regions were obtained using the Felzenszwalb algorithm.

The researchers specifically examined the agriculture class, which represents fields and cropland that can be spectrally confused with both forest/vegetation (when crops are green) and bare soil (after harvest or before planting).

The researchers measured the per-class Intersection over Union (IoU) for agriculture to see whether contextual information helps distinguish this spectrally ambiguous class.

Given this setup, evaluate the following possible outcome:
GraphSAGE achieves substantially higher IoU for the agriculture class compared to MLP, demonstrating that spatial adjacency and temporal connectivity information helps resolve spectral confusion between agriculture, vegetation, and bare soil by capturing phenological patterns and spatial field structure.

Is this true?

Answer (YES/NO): YES